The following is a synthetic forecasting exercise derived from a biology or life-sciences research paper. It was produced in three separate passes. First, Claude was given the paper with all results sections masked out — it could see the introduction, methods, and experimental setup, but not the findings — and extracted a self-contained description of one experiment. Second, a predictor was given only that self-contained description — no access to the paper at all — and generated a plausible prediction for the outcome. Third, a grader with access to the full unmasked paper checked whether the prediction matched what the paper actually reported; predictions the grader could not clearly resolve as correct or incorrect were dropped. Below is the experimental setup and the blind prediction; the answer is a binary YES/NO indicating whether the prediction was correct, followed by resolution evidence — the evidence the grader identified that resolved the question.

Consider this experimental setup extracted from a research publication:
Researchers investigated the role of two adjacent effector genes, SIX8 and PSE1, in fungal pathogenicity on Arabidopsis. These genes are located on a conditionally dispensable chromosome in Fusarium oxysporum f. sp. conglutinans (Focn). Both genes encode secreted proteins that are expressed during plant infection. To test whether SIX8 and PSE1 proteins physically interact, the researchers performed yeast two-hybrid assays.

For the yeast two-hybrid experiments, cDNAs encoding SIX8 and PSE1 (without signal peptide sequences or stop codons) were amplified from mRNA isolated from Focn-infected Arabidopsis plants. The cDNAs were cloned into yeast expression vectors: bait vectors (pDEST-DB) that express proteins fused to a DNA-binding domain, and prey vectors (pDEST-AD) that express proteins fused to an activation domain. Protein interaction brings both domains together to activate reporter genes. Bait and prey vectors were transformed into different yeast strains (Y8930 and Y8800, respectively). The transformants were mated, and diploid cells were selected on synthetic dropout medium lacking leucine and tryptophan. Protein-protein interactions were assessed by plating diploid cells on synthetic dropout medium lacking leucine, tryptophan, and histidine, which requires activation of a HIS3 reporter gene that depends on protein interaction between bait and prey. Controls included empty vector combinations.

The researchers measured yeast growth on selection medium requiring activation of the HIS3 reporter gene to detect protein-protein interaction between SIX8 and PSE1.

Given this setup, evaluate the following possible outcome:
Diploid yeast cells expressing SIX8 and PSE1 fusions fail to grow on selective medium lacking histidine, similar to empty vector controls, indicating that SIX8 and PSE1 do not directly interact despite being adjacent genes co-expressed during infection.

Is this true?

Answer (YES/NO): YES